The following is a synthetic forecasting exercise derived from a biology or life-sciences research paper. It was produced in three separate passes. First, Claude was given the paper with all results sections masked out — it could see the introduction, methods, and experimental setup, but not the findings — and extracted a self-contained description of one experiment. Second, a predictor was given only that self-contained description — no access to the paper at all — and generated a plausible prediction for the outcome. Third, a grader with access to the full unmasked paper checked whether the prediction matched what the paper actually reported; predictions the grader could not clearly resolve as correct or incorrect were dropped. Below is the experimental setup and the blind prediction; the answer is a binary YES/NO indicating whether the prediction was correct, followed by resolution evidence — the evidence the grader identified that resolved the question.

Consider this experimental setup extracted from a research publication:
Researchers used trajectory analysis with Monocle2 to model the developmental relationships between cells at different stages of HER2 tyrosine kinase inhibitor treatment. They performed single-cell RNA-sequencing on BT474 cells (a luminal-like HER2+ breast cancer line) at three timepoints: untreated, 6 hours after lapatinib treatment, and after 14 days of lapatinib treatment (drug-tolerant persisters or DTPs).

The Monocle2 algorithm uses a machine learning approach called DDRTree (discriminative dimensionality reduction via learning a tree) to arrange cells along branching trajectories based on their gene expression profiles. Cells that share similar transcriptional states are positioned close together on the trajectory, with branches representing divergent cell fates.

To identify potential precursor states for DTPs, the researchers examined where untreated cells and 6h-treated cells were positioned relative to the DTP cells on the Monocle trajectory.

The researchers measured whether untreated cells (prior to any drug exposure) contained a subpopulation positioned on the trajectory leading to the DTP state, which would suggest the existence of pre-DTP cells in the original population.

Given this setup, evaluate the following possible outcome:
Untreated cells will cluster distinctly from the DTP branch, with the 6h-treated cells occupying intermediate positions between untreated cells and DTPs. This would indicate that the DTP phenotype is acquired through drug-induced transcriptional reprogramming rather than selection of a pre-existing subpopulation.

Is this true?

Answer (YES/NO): NO